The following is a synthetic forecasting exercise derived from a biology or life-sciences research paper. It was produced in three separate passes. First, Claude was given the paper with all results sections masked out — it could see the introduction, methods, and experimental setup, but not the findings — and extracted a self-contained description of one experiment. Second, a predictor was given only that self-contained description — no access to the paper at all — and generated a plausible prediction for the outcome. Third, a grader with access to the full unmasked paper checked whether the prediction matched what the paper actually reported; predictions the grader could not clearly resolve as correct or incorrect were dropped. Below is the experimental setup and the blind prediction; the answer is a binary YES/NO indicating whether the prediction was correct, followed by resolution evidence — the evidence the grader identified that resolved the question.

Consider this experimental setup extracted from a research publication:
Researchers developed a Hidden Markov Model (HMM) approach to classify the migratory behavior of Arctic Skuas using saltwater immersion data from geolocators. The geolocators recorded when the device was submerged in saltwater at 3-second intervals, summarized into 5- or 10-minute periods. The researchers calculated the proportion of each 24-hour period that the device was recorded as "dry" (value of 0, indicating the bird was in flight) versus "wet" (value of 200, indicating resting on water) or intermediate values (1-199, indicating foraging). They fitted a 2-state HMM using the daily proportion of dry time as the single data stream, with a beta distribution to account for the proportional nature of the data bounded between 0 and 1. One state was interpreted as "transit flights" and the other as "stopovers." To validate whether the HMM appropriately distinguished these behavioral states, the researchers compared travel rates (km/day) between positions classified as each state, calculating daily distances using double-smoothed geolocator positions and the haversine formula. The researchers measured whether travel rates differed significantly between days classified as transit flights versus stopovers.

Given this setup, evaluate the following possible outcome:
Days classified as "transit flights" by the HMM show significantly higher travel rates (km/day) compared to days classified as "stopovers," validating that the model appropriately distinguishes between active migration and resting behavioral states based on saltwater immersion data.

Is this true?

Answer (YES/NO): YES